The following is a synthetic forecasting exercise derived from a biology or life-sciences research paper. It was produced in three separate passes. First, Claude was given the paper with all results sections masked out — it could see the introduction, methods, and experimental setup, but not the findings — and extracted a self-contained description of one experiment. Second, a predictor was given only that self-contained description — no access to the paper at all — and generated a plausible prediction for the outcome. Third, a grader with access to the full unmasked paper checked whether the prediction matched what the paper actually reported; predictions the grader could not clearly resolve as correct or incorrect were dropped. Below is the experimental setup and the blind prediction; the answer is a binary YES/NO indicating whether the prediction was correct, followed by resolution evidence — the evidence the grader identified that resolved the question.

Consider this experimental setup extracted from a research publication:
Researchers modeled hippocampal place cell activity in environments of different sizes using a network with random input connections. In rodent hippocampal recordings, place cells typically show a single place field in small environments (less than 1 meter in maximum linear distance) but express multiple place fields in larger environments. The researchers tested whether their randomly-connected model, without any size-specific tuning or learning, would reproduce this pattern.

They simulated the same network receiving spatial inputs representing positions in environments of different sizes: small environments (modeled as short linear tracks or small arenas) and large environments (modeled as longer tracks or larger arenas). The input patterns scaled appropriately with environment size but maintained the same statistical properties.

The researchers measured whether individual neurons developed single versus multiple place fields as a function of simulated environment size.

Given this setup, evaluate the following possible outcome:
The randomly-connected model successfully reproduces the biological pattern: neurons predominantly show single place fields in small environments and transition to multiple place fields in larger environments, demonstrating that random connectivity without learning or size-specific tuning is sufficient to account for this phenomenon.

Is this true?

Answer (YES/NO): YES